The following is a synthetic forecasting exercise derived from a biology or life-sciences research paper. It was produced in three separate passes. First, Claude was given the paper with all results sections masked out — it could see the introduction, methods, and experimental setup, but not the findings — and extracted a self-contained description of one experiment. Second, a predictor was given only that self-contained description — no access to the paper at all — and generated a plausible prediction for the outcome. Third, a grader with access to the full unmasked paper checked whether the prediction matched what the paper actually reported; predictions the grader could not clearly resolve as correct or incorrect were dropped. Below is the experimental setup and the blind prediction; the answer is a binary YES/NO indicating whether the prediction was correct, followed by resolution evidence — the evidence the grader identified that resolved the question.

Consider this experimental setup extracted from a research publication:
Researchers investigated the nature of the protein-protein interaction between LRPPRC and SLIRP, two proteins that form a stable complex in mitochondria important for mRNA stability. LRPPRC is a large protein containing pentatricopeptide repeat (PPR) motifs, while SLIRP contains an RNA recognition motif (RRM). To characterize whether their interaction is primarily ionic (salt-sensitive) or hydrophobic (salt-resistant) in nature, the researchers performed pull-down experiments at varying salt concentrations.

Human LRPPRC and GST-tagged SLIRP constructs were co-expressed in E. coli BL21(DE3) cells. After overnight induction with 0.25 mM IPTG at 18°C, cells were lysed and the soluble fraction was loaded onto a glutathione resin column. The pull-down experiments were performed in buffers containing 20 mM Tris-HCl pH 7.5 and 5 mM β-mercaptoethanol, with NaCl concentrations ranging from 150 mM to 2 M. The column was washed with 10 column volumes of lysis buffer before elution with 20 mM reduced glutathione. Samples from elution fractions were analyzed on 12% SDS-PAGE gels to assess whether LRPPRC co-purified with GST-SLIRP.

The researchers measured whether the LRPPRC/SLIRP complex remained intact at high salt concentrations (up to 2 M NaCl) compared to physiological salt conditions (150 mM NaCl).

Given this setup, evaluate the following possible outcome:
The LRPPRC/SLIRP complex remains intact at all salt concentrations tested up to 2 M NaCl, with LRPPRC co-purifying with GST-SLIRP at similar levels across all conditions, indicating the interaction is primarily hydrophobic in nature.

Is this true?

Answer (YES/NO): NO